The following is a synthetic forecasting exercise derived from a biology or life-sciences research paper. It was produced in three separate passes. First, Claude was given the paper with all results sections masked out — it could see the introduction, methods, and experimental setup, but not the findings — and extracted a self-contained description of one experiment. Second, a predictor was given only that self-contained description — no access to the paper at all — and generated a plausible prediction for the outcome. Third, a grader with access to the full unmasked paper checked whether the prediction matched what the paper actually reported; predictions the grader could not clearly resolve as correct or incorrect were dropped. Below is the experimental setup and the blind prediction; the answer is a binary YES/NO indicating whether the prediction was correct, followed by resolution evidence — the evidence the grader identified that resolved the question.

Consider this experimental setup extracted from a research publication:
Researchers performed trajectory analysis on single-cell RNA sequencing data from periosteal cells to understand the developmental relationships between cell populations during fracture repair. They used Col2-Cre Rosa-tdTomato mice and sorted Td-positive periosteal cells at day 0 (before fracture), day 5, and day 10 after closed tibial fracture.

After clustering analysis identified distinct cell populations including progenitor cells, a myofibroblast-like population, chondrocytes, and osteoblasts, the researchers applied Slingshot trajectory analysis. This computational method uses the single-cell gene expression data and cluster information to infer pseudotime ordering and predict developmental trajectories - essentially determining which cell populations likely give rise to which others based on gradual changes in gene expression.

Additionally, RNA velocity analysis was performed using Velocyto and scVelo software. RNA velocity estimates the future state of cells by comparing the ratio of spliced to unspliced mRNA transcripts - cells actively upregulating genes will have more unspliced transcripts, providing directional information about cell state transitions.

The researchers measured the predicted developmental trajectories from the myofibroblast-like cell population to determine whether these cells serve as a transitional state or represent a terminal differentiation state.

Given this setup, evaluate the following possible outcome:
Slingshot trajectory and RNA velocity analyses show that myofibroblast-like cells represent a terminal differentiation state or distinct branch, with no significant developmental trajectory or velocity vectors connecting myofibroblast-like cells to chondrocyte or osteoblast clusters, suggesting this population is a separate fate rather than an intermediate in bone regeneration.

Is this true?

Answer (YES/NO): NO